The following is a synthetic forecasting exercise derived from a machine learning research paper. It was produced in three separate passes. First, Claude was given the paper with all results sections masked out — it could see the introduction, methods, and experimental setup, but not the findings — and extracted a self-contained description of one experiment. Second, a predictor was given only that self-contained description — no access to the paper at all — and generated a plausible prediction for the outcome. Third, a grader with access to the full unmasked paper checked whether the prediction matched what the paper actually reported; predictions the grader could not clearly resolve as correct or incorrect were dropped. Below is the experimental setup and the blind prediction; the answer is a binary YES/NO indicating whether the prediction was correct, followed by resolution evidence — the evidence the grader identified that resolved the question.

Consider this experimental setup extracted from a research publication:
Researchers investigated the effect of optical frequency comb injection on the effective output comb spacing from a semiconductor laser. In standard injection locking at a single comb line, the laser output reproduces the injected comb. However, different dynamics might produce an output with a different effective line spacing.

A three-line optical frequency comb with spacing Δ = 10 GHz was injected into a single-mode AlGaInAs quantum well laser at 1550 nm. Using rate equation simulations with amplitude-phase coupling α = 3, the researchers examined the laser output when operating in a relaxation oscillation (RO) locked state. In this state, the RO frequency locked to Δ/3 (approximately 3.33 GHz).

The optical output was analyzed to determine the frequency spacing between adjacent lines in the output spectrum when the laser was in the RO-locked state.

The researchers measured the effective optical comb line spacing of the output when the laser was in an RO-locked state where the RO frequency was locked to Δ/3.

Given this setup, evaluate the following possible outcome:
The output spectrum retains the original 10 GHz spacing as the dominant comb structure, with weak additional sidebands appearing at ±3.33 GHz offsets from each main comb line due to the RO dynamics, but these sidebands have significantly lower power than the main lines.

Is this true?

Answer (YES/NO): NO